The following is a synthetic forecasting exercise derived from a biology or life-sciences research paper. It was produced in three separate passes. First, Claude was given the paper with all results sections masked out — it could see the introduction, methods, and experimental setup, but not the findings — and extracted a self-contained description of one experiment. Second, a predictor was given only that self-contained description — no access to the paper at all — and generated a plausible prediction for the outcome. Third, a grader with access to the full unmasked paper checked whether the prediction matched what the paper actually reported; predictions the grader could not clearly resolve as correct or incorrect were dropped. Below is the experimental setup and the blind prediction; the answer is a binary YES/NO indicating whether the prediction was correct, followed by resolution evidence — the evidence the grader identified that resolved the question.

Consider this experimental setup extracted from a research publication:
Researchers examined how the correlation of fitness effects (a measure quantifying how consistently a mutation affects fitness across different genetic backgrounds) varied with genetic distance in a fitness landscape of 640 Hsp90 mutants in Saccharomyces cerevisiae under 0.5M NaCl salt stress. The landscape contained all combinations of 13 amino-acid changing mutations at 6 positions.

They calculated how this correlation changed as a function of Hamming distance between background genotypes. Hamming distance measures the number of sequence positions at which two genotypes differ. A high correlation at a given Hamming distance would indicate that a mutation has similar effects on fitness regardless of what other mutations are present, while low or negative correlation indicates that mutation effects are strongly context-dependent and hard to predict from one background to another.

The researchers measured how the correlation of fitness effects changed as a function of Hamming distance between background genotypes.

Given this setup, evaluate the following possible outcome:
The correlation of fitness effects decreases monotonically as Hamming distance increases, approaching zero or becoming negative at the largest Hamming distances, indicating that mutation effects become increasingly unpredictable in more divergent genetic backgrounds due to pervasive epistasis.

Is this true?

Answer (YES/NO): NO